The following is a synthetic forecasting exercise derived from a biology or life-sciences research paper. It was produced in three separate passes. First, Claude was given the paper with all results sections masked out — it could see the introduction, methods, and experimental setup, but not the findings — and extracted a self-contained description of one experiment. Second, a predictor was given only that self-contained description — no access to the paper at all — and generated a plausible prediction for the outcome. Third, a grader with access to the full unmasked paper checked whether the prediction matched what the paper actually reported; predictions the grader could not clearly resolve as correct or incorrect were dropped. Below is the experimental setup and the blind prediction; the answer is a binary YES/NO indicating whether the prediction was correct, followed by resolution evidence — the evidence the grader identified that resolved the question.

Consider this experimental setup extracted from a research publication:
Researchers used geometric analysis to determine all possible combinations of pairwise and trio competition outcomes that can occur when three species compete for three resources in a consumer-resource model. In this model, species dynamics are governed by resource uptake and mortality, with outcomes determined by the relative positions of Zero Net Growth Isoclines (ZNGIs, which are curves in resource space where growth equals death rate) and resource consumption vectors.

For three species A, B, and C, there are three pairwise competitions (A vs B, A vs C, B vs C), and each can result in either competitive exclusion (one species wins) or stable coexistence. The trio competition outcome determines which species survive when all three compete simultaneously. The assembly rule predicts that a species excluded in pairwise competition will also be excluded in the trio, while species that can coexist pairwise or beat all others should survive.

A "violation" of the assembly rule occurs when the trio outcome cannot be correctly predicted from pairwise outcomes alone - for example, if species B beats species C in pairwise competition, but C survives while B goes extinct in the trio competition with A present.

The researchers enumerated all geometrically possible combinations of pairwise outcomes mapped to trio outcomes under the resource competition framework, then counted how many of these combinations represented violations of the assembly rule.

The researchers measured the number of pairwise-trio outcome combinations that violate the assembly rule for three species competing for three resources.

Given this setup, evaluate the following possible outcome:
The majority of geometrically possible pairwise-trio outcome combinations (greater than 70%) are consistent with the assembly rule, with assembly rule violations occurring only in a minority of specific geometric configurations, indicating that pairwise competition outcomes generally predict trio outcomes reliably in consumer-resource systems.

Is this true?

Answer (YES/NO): YES